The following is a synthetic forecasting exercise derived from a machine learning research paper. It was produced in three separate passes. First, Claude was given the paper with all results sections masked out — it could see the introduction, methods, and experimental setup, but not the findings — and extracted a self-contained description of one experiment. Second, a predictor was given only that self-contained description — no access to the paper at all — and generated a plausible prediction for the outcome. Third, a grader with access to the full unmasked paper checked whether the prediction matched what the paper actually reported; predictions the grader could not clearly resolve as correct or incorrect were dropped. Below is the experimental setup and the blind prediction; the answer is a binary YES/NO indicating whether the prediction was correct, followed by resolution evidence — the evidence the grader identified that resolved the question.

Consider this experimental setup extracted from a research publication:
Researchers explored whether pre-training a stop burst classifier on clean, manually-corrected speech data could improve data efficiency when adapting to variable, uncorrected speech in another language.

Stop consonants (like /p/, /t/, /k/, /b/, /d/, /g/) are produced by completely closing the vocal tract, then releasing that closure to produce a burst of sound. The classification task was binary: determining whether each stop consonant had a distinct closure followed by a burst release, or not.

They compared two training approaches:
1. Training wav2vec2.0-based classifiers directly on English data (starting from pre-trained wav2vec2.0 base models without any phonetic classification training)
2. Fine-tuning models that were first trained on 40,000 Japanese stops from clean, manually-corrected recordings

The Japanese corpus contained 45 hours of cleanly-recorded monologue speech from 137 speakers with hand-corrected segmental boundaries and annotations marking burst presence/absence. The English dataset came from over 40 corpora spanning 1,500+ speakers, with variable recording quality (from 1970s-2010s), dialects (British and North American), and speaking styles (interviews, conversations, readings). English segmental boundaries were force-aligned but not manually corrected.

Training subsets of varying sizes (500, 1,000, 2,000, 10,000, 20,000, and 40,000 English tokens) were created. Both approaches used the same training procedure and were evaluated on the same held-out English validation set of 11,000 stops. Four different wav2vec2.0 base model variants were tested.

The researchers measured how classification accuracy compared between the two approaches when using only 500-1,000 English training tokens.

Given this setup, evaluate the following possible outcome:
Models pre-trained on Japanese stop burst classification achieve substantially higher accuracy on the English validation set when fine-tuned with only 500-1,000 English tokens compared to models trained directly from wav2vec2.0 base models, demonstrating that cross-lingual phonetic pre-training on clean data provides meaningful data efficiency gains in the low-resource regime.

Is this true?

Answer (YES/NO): YES